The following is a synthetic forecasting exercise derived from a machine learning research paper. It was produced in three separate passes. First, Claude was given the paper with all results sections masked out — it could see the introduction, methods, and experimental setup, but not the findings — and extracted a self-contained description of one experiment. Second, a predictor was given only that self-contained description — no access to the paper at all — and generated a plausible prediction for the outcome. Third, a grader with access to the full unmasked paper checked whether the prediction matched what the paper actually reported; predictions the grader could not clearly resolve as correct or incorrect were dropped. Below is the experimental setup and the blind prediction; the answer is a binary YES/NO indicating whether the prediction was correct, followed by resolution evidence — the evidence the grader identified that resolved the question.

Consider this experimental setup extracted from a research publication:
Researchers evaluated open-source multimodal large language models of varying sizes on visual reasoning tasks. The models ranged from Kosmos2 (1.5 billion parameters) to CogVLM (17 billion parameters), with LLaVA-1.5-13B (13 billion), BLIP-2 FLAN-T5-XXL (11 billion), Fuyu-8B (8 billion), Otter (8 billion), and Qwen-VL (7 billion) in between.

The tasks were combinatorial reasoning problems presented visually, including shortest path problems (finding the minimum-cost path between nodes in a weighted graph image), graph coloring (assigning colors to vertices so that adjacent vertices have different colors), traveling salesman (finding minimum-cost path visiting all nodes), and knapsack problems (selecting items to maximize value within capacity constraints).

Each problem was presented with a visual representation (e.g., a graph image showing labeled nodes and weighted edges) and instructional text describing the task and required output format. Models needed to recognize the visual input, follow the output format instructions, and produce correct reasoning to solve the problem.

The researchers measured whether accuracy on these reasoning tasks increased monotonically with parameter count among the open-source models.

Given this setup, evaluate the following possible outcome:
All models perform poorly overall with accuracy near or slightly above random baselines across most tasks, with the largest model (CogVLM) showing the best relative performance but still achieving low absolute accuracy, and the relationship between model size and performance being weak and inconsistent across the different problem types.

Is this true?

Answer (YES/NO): NO